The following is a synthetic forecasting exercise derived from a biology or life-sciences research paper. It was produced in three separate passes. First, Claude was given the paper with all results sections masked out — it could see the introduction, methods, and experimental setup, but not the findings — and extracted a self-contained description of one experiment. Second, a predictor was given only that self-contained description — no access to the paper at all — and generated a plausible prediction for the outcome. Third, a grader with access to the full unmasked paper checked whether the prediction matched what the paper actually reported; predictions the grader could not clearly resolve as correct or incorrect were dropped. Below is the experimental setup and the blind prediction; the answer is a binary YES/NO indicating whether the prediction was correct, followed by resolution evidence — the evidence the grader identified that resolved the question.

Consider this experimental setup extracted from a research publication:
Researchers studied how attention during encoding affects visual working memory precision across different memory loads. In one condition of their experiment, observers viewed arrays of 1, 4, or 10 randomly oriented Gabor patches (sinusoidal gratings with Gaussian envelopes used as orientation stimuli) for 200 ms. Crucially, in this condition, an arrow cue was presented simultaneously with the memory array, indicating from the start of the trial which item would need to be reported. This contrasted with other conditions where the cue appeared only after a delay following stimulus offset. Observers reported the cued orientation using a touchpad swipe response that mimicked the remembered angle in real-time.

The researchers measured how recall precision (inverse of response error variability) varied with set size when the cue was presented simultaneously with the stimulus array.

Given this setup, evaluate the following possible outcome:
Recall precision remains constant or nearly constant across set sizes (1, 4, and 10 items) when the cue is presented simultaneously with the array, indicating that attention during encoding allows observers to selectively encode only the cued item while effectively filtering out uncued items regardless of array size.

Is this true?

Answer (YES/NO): YES